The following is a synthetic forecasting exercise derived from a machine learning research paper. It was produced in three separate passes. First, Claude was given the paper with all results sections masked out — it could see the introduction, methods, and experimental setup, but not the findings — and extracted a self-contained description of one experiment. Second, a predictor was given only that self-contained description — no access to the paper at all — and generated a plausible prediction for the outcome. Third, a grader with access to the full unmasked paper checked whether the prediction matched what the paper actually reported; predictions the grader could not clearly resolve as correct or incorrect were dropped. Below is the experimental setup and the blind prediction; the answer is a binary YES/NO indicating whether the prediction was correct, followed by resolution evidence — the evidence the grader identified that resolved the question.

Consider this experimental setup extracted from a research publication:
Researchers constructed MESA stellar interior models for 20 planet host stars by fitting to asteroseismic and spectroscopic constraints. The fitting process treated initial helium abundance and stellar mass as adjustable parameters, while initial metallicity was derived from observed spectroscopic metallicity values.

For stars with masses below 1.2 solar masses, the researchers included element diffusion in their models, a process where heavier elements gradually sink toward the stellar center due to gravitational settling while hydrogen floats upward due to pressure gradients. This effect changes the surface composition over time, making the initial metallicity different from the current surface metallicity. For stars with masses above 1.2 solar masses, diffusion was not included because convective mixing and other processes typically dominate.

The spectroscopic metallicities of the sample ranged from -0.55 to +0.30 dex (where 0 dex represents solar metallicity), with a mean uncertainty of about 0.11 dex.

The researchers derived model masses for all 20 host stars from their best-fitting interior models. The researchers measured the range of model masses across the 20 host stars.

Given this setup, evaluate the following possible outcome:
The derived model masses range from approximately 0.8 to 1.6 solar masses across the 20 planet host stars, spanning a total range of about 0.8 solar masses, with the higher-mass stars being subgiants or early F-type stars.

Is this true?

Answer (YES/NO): NO